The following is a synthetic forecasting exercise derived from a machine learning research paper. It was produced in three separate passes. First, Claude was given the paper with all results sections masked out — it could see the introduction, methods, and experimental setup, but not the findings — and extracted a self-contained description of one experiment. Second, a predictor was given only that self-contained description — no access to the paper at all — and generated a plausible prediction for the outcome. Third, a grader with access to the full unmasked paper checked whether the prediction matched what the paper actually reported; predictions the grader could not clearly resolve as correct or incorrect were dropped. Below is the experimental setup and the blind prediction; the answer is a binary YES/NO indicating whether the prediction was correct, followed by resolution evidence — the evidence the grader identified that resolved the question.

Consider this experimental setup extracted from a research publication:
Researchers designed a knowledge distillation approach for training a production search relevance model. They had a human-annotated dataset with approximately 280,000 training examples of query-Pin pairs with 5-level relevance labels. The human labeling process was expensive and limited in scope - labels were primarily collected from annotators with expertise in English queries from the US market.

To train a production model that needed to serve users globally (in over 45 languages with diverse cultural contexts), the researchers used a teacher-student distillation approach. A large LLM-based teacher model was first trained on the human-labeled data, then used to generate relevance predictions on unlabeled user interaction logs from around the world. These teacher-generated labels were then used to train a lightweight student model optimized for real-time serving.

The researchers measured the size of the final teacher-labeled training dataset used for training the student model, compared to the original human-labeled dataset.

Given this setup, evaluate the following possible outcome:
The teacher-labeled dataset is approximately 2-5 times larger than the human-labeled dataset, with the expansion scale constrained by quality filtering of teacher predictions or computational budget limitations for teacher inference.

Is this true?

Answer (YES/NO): NO